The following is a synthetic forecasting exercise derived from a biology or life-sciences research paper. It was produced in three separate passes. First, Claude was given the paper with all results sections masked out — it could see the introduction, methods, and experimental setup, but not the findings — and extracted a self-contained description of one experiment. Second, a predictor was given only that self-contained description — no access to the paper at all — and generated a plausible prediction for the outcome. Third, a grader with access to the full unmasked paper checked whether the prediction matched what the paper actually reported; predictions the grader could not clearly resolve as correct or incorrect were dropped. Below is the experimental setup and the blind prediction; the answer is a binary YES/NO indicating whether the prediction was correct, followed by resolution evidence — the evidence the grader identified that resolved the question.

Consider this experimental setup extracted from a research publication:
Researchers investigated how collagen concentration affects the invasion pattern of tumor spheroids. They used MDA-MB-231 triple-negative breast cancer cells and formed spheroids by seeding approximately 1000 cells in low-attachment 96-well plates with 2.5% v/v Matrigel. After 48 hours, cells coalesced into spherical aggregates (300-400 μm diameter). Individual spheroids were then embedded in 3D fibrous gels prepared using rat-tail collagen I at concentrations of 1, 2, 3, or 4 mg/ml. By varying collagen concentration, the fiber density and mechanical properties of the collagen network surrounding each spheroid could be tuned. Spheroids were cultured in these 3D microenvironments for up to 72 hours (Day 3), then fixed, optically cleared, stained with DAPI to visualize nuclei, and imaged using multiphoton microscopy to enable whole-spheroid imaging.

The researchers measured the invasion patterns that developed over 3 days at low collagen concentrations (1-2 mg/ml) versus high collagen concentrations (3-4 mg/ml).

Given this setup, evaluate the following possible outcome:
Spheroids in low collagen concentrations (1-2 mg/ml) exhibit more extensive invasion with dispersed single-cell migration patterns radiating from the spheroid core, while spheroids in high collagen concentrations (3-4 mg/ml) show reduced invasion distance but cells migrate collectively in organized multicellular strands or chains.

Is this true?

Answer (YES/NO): YES